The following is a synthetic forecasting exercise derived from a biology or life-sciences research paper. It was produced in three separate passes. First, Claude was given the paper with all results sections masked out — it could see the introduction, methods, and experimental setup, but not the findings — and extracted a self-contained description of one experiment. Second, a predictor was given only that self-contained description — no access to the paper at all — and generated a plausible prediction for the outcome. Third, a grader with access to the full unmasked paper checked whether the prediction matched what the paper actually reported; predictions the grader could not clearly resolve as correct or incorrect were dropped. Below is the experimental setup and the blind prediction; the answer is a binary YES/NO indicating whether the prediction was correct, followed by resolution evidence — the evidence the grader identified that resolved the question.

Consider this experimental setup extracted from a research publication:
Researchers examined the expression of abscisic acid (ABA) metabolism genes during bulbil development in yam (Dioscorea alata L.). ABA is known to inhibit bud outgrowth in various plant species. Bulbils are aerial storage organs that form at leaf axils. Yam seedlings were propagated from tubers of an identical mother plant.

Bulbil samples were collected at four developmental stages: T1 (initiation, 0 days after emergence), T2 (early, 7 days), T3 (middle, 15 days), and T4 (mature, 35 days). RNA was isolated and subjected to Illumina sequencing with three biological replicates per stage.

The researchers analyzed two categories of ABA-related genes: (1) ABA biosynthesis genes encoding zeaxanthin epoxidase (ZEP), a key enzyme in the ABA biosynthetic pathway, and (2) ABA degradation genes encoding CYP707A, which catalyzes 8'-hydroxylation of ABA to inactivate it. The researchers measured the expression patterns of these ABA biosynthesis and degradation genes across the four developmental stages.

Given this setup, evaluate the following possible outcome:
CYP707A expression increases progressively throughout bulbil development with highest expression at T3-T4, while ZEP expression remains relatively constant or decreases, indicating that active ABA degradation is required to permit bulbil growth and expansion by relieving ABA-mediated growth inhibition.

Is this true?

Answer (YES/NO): NO